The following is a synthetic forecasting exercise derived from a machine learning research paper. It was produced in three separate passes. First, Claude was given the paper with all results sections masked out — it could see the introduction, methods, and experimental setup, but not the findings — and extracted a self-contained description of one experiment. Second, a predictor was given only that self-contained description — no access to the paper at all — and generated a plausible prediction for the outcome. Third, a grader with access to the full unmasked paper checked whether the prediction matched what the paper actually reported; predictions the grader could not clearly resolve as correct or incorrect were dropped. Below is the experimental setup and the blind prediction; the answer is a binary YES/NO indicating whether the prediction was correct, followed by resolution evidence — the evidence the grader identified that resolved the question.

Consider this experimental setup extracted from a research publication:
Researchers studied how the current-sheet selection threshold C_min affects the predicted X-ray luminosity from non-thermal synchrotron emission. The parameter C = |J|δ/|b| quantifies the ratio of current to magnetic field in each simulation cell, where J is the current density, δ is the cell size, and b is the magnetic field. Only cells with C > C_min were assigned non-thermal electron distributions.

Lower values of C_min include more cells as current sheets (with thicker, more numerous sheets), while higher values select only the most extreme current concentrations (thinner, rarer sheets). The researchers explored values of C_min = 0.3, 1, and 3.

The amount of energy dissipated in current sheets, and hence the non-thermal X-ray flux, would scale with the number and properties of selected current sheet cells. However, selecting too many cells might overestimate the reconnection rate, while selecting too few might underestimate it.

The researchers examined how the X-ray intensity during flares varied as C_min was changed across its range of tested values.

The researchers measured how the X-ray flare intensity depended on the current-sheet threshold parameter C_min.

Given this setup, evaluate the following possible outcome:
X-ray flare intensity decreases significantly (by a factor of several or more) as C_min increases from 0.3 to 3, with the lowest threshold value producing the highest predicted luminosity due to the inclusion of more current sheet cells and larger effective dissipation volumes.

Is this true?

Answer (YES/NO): YES